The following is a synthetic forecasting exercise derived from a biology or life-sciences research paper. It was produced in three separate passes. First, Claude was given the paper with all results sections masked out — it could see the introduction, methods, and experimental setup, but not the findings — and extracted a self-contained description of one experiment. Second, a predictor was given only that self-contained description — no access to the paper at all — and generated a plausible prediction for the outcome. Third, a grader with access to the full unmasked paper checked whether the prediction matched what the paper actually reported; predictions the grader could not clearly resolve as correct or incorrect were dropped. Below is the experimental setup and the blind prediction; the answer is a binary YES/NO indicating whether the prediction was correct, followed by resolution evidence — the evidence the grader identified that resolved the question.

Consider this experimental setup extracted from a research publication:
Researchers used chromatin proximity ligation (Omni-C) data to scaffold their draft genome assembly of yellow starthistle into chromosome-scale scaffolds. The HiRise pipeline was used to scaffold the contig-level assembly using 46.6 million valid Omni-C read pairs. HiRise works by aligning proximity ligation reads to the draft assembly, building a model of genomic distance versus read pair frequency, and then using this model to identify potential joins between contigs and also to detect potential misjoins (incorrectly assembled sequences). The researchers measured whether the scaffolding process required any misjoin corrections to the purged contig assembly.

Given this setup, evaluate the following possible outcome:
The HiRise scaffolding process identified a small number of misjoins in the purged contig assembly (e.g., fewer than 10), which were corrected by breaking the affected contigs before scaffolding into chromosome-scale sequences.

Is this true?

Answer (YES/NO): YES